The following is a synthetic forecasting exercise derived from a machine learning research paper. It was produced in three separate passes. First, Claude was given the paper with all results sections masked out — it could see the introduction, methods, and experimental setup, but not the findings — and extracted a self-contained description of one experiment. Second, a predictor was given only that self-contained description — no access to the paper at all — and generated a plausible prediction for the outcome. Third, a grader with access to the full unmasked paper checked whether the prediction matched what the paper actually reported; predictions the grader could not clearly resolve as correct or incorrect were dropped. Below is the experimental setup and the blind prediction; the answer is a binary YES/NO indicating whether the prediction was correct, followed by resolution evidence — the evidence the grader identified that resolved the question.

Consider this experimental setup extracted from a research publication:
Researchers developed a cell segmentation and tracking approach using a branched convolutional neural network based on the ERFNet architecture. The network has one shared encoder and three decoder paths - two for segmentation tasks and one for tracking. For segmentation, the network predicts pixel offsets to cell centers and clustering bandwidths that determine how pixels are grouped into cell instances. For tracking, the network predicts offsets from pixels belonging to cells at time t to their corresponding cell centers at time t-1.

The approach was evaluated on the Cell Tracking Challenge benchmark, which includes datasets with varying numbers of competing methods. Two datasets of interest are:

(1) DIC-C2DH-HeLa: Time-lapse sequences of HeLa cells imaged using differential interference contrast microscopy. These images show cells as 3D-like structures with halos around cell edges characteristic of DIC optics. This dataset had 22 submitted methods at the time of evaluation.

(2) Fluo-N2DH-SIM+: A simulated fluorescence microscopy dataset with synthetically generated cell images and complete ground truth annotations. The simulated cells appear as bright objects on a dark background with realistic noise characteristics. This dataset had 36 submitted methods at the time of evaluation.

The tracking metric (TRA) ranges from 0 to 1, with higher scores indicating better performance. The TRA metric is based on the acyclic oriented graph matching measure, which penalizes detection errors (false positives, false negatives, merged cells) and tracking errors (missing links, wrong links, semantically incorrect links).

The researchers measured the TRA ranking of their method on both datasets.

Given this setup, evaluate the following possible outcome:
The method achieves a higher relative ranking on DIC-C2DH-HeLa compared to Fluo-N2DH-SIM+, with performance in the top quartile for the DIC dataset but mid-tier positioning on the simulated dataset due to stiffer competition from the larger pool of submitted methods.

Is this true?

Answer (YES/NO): NO